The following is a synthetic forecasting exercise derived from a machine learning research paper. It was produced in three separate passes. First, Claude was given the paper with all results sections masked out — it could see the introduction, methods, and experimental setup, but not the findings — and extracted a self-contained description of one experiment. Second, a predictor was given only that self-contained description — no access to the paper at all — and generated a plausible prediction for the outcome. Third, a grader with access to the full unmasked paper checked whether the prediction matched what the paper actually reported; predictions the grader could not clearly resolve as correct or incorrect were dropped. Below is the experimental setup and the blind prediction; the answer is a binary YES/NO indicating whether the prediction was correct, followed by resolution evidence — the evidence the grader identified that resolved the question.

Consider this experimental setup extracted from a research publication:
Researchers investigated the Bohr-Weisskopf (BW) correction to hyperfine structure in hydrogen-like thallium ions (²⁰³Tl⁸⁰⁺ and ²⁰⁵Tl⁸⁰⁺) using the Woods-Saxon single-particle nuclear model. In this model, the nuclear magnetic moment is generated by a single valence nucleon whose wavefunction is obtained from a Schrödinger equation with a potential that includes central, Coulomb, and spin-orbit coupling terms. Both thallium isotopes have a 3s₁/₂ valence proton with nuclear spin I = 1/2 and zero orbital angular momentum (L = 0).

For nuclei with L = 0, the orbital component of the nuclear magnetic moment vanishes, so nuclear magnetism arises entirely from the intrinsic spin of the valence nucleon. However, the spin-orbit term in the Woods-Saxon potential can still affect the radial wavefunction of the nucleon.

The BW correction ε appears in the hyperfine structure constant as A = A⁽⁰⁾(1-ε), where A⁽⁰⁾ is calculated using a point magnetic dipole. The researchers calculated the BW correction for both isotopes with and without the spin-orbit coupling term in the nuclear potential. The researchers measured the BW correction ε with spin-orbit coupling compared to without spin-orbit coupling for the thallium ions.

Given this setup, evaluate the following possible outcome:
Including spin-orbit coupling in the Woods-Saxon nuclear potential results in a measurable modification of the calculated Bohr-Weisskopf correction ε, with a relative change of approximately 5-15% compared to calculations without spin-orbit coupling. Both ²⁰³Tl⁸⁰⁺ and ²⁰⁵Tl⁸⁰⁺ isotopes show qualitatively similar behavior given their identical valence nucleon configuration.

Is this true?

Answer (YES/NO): NO